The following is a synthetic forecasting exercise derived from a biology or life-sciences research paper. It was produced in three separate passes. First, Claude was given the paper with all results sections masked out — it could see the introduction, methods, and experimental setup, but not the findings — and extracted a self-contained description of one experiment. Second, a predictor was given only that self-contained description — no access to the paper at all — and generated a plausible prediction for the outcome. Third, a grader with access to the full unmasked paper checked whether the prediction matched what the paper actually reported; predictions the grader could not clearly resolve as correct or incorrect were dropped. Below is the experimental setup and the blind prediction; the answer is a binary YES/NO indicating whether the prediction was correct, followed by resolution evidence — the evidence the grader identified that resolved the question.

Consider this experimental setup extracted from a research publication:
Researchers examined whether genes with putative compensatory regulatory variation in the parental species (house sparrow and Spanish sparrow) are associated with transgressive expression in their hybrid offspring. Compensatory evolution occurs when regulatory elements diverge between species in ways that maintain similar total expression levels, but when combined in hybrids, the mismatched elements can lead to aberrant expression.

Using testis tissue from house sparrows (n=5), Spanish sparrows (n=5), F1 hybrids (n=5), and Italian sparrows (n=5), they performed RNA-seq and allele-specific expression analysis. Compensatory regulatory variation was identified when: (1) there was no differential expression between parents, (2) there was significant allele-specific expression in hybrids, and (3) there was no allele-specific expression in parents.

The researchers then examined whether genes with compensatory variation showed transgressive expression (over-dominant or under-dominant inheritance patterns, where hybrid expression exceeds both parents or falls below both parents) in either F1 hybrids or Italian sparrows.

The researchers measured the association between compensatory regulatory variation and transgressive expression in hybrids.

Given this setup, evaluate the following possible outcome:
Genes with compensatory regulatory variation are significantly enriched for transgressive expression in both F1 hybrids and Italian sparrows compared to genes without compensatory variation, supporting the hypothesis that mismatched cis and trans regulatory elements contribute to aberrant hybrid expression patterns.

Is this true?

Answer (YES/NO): NO